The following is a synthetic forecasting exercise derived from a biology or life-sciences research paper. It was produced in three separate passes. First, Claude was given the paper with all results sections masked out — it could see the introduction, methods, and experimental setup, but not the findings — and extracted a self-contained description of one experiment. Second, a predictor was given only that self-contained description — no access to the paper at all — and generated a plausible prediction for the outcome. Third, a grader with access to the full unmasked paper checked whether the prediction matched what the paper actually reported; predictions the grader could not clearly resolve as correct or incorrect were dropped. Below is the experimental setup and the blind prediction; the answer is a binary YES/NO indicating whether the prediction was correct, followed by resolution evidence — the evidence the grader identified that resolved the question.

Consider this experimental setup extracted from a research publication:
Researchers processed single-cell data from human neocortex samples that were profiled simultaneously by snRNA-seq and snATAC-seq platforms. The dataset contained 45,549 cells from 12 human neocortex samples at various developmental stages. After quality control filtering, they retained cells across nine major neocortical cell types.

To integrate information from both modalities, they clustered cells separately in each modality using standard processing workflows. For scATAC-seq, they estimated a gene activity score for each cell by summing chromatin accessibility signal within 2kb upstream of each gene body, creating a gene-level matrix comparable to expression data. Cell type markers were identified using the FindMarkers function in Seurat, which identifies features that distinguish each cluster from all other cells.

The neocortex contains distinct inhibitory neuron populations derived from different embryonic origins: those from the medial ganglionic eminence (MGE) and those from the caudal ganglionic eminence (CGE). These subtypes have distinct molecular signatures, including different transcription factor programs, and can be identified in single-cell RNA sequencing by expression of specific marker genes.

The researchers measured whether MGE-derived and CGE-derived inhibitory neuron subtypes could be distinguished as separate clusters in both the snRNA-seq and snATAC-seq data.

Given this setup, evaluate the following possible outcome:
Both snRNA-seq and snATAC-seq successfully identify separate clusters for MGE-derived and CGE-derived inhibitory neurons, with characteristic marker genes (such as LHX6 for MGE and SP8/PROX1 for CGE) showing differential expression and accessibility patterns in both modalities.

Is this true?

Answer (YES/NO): NO